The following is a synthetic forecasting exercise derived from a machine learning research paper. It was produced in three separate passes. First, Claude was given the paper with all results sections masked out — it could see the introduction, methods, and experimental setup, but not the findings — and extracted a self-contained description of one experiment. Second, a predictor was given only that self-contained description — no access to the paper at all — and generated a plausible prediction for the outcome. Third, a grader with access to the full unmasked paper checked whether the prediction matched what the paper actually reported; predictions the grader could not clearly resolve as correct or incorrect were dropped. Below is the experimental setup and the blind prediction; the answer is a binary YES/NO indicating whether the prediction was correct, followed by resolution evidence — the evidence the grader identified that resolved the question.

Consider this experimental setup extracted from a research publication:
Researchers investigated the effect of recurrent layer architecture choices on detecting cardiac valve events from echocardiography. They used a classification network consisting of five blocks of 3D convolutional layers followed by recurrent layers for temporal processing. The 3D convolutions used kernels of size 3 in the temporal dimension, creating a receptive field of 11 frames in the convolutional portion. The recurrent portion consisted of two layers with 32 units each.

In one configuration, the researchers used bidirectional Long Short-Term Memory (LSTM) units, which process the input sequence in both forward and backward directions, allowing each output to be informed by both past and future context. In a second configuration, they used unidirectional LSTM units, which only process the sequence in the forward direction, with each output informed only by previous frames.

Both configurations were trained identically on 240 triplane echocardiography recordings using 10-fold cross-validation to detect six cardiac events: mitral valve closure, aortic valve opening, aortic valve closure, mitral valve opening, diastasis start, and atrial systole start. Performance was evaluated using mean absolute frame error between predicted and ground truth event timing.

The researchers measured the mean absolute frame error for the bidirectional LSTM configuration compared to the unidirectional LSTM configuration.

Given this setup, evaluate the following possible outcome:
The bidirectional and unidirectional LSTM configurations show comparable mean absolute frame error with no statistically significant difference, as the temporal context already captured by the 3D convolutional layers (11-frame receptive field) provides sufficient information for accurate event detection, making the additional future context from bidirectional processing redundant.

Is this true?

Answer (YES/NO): NO